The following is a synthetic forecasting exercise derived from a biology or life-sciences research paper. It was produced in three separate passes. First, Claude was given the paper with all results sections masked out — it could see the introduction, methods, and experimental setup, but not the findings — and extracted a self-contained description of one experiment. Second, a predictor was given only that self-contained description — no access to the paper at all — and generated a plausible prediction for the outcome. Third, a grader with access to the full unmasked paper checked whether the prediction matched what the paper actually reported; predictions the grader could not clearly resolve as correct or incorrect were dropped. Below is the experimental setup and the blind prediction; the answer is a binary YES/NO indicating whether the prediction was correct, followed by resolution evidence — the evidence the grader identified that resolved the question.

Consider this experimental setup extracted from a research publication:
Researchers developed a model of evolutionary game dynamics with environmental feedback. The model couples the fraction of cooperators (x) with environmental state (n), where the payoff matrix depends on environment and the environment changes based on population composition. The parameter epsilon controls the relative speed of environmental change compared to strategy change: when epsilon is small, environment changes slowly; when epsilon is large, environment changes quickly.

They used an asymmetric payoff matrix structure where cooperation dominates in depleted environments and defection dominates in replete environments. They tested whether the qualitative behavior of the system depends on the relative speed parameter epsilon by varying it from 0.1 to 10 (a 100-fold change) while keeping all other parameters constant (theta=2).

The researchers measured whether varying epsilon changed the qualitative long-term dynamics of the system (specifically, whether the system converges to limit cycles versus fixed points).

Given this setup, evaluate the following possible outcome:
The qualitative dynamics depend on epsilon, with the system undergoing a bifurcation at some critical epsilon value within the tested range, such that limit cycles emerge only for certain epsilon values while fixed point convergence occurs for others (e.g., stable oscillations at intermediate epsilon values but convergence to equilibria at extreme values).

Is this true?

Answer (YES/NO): NO